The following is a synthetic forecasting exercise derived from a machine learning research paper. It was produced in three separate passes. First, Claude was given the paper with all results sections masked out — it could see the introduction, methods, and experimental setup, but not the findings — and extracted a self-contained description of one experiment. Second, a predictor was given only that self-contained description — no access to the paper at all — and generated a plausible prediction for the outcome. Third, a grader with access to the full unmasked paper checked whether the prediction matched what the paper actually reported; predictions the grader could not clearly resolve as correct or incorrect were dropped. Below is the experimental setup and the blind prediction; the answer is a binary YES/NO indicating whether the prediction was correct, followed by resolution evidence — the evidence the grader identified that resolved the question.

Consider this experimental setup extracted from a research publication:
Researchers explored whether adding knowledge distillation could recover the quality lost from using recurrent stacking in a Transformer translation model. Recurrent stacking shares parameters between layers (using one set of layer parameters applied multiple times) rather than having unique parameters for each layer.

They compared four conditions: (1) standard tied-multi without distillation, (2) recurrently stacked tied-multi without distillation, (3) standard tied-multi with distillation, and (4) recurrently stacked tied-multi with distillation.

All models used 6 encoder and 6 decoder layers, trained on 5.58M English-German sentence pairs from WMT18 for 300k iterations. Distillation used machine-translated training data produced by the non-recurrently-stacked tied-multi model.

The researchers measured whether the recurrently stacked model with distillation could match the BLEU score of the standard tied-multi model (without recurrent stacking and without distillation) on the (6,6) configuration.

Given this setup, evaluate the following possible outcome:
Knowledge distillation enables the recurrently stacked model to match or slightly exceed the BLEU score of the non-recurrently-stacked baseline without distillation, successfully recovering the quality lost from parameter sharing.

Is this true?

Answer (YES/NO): YES